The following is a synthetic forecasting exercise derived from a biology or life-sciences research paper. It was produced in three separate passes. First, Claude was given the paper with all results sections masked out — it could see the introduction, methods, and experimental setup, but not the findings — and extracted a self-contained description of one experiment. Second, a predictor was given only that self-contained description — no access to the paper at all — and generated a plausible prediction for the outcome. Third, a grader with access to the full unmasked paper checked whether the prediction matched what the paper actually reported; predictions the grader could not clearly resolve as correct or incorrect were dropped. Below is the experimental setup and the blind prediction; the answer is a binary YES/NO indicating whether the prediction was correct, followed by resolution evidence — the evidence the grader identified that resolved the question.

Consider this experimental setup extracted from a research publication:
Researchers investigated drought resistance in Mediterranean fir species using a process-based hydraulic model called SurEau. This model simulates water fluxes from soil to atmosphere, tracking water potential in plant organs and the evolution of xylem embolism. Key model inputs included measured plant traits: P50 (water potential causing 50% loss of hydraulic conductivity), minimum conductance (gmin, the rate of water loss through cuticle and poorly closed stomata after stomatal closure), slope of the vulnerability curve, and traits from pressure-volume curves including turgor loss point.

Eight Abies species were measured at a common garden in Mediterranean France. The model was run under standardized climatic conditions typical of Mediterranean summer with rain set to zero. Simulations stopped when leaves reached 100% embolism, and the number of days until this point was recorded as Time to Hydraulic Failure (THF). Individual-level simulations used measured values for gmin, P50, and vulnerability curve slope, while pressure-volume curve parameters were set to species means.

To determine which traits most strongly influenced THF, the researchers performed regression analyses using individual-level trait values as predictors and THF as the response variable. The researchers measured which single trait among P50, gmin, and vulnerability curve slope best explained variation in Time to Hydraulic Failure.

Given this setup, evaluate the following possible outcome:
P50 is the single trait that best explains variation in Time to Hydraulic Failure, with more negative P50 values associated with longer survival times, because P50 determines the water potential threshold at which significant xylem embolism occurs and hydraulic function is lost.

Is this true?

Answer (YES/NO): NO